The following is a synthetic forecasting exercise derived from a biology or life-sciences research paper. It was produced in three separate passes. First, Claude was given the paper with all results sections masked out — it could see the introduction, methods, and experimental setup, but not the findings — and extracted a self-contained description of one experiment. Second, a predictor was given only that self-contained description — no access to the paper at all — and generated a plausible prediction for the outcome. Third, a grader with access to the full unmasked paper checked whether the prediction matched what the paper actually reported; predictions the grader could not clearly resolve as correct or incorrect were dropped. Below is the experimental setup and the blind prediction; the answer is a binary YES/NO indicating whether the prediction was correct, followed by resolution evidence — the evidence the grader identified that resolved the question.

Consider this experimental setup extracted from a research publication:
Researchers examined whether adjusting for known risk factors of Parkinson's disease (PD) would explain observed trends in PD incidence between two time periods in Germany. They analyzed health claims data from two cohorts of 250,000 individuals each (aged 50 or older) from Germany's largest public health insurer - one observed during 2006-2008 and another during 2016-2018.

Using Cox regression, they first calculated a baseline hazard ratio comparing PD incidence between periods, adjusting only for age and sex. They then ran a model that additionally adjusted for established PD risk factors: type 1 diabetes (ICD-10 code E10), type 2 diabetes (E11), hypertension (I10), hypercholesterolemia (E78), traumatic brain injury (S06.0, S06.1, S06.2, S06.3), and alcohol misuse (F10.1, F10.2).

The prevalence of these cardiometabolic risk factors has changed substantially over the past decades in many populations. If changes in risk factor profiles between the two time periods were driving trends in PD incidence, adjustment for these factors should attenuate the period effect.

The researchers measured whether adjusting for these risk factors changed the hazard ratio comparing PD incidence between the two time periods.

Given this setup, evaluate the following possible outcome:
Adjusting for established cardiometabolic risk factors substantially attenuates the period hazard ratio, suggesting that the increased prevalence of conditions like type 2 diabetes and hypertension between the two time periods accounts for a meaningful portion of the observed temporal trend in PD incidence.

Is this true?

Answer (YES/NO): NO